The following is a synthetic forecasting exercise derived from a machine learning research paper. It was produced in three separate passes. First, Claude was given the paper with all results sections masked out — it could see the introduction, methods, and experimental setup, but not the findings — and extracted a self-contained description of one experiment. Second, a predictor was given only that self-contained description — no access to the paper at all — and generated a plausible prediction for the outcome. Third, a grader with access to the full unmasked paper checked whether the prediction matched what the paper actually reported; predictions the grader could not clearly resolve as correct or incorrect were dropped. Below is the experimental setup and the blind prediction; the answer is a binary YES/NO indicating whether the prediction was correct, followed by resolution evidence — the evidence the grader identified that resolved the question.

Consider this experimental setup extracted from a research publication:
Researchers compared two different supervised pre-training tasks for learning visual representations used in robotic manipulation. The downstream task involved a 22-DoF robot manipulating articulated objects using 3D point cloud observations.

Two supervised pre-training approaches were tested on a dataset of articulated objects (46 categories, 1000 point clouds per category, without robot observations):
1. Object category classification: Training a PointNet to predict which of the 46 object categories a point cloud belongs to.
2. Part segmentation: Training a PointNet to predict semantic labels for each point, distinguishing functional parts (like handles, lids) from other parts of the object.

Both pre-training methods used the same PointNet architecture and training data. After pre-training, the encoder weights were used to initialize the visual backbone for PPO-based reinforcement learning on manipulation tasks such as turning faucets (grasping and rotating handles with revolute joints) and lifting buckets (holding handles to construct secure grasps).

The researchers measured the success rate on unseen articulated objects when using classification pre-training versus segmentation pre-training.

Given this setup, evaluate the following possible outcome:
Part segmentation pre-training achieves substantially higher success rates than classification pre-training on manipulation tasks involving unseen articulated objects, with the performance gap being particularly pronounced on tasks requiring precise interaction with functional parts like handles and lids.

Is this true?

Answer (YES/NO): NO